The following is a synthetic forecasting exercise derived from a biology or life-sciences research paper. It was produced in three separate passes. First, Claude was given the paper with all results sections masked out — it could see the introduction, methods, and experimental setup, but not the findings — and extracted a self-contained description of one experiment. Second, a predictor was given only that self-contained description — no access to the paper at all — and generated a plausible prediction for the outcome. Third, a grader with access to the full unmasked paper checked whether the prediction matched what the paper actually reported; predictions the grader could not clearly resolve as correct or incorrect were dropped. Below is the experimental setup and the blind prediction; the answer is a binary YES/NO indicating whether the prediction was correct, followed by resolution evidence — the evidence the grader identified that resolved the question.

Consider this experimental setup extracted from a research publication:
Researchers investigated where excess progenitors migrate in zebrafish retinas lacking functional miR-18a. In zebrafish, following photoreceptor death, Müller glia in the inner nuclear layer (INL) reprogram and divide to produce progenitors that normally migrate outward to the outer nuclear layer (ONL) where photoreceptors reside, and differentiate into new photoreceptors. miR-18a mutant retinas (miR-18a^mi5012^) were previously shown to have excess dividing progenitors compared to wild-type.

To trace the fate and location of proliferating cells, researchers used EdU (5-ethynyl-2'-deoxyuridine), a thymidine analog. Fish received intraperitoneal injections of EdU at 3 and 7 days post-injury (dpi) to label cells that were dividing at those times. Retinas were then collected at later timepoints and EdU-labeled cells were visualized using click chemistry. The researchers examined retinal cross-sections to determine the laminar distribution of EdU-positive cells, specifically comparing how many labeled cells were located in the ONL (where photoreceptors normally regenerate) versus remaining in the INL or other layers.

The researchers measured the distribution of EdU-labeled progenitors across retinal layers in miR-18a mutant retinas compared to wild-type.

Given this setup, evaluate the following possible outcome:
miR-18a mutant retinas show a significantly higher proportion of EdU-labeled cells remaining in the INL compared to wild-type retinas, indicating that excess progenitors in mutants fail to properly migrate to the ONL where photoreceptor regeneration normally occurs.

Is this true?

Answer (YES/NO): YES